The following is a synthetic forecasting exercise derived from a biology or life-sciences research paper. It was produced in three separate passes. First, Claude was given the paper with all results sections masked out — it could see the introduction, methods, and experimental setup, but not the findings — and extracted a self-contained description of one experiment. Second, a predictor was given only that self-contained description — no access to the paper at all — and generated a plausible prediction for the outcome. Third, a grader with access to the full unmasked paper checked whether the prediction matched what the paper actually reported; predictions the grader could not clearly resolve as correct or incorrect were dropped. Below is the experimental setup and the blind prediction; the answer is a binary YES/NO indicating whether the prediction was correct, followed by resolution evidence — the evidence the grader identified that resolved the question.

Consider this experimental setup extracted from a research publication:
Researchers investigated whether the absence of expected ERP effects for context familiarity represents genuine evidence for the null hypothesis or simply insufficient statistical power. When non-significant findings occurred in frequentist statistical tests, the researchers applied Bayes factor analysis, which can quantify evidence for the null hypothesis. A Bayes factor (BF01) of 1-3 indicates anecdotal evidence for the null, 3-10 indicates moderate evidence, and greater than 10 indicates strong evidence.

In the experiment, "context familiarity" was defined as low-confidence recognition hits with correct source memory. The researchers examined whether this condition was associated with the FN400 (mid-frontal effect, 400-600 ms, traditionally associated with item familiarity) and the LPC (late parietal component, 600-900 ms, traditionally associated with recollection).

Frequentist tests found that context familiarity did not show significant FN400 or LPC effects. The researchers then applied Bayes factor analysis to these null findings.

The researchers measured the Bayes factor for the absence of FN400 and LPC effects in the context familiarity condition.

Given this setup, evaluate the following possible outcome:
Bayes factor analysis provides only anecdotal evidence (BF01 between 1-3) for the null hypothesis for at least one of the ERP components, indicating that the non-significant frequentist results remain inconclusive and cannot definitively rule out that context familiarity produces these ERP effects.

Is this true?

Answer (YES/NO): NO